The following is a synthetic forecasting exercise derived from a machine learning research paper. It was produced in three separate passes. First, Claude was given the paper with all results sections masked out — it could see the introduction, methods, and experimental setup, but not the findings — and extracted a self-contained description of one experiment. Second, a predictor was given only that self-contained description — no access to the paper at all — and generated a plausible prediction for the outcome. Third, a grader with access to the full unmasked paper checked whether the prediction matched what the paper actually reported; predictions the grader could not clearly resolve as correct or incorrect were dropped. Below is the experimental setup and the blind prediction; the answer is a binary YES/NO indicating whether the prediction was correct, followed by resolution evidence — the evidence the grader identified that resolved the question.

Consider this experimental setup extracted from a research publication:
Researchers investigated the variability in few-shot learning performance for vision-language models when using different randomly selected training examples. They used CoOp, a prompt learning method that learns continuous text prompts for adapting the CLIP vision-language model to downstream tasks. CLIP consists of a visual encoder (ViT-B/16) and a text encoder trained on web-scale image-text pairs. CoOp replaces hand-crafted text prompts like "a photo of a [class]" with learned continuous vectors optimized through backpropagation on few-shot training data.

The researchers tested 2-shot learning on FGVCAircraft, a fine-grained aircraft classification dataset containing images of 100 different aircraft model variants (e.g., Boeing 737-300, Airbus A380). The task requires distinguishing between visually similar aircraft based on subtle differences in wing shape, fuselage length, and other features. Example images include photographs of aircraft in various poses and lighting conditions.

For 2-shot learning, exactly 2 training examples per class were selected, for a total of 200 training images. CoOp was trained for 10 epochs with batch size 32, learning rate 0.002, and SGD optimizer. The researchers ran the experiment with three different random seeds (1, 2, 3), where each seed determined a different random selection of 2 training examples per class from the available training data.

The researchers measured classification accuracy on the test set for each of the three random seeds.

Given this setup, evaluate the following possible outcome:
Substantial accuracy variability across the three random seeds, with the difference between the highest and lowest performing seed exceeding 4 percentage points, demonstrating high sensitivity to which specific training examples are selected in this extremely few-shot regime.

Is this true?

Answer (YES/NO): YES